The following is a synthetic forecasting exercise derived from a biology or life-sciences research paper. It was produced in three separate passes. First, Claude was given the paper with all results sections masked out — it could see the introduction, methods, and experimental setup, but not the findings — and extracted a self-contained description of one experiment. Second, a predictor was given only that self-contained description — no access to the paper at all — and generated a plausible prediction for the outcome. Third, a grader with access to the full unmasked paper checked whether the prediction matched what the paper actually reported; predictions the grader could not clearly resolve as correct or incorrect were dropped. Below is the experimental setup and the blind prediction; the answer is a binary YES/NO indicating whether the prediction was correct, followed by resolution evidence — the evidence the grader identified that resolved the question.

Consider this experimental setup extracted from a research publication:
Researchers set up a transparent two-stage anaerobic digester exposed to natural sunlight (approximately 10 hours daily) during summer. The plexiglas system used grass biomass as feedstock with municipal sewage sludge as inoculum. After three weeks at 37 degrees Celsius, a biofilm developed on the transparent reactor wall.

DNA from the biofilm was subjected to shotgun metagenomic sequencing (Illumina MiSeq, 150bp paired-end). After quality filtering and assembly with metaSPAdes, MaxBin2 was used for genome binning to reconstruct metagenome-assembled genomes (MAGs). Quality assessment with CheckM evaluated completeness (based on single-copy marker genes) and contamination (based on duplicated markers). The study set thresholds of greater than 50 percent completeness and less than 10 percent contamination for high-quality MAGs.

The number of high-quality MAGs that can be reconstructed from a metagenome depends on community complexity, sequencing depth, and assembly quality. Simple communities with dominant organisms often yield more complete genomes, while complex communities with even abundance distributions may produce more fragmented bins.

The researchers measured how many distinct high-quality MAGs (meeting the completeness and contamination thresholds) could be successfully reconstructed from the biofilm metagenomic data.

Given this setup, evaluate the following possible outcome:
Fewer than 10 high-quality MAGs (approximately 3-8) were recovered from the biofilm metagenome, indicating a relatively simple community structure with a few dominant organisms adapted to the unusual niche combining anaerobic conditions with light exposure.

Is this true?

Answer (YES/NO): YES